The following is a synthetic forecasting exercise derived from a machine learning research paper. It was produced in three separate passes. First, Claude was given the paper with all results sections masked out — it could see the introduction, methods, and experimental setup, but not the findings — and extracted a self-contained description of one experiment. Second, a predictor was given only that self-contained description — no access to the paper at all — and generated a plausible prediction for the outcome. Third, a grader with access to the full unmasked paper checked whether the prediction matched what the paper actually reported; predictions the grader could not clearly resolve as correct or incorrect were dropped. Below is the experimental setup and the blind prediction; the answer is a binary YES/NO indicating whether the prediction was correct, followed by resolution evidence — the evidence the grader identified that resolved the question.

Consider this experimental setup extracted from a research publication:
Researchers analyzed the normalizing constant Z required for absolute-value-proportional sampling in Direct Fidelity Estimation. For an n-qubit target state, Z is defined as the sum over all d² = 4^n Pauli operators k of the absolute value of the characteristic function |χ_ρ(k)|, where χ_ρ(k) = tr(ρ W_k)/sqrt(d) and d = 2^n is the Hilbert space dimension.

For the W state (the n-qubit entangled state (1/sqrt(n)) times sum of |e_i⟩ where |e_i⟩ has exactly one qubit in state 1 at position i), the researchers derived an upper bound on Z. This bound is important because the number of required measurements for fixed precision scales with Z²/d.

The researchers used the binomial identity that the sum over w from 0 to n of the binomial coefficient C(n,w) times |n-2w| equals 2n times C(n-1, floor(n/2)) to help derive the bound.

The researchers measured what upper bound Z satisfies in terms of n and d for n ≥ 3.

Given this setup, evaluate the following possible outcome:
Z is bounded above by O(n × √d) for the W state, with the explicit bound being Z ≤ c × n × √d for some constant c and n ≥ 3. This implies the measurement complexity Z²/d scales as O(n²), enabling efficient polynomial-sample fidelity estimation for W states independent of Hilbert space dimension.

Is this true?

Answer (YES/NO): YES